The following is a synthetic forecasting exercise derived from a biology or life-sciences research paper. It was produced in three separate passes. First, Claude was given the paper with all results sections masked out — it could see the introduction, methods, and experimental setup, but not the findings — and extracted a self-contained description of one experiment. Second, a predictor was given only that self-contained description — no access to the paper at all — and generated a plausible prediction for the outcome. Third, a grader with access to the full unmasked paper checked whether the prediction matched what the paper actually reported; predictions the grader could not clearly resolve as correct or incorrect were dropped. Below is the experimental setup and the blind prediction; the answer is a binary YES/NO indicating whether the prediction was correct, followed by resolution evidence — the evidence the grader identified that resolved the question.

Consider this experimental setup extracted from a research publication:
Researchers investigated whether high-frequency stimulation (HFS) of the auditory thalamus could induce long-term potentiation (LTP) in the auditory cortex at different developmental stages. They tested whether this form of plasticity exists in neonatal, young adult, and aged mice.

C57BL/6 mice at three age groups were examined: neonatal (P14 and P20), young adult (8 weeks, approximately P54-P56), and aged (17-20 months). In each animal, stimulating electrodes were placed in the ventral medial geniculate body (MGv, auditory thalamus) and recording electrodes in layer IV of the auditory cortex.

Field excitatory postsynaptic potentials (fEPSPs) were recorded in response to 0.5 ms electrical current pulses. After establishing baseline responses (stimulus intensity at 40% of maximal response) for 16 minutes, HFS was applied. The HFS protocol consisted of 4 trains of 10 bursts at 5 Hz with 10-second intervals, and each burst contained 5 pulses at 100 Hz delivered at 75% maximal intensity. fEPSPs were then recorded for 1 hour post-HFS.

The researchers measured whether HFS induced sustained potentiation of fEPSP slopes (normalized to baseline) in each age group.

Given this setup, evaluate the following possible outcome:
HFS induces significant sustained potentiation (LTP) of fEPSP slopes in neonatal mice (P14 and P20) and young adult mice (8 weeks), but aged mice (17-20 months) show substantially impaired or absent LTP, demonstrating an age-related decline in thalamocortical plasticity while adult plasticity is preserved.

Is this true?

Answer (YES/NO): NO